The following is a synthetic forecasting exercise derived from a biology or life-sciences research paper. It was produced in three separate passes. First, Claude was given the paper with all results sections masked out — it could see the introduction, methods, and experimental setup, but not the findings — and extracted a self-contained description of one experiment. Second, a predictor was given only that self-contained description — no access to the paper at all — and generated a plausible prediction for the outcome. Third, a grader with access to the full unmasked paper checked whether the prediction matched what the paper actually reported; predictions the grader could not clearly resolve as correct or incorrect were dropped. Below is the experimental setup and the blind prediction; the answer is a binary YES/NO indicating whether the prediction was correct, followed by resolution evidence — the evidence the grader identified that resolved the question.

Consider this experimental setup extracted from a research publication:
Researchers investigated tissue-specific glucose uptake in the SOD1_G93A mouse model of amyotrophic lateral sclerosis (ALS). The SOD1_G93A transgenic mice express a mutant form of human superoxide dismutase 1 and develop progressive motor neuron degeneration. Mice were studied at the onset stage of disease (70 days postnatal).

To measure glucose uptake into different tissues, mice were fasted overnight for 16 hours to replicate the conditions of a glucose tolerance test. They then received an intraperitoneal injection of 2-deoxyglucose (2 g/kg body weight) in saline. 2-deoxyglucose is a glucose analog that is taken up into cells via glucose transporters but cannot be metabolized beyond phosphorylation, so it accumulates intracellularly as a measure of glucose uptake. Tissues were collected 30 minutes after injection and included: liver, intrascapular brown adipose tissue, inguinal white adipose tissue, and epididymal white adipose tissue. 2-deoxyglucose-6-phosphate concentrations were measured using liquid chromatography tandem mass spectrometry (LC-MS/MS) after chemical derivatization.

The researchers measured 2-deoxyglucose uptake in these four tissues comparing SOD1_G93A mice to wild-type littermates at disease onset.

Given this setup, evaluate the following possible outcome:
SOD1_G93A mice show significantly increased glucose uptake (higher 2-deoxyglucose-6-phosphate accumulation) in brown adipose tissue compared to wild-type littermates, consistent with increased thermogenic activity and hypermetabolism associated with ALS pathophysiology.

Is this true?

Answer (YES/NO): YES